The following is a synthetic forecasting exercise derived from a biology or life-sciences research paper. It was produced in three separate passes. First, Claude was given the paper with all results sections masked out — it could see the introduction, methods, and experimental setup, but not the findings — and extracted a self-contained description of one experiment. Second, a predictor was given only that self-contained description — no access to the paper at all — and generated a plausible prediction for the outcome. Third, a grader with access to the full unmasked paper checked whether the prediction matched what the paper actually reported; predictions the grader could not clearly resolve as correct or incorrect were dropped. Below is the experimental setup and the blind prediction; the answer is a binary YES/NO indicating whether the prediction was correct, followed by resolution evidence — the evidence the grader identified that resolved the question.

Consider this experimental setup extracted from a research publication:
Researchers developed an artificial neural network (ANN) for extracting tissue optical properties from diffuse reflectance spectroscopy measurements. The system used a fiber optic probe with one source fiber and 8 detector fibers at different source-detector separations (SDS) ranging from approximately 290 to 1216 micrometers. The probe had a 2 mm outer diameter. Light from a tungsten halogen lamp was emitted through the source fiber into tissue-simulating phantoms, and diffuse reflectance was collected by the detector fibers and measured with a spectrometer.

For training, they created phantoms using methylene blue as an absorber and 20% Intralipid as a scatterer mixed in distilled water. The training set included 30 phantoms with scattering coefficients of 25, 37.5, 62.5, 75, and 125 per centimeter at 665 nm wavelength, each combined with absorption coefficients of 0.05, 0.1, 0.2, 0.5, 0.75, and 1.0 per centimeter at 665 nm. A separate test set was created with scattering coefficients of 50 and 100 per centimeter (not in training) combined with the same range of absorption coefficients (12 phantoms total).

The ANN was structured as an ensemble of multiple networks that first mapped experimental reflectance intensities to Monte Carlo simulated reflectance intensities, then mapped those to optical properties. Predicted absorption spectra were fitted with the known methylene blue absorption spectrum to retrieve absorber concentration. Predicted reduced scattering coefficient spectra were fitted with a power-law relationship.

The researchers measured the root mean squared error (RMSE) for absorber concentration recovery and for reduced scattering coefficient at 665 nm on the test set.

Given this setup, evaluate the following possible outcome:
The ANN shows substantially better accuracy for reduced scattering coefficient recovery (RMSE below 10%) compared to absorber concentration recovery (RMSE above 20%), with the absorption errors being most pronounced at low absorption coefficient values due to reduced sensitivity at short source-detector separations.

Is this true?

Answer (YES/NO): NO